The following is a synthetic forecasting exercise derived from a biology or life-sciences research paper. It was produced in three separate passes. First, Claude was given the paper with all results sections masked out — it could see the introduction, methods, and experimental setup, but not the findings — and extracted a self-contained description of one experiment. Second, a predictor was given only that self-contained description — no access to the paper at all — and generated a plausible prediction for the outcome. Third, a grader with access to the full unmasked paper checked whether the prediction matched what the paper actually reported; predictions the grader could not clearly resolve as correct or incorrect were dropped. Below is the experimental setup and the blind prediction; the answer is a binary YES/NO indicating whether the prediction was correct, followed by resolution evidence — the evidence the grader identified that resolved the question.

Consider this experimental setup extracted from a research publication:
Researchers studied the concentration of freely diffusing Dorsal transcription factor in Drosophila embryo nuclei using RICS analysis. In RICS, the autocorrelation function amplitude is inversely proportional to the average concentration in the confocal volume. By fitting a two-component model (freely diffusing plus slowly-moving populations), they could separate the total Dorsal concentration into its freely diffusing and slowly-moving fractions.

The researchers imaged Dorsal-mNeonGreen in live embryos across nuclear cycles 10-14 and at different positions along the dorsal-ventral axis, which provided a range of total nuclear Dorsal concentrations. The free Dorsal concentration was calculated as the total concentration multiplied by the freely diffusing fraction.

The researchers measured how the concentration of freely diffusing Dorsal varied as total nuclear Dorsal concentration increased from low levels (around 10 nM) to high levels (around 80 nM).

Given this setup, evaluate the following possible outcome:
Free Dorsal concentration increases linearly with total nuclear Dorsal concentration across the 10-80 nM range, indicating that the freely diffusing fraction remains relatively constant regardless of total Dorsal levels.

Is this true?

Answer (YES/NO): NO